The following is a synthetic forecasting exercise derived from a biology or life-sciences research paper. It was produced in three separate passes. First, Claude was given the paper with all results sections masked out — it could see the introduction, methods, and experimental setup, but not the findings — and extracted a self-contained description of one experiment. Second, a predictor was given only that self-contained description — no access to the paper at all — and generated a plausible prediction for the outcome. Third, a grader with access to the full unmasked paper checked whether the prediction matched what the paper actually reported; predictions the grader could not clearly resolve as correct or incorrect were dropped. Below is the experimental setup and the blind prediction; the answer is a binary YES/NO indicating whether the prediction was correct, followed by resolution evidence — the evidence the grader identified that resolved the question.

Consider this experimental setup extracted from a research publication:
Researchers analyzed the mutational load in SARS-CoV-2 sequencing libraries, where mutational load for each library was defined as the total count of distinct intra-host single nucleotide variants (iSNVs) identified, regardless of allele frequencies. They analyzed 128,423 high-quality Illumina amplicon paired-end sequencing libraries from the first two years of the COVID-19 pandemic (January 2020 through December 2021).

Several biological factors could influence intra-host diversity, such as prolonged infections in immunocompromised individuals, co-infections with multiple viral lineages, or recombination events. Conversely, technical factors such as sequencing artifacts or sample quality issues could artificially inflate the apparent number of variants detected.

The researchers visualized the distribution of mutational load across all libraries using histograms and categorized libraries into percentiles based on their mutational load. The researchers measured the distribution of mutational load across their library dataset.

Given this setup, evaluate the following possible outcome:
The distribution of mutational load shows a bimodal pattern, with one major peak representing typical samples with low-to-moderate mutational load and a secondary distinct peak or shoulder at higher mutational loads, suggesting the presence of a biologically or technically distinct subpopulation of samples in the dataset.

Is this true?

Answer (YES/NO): NO